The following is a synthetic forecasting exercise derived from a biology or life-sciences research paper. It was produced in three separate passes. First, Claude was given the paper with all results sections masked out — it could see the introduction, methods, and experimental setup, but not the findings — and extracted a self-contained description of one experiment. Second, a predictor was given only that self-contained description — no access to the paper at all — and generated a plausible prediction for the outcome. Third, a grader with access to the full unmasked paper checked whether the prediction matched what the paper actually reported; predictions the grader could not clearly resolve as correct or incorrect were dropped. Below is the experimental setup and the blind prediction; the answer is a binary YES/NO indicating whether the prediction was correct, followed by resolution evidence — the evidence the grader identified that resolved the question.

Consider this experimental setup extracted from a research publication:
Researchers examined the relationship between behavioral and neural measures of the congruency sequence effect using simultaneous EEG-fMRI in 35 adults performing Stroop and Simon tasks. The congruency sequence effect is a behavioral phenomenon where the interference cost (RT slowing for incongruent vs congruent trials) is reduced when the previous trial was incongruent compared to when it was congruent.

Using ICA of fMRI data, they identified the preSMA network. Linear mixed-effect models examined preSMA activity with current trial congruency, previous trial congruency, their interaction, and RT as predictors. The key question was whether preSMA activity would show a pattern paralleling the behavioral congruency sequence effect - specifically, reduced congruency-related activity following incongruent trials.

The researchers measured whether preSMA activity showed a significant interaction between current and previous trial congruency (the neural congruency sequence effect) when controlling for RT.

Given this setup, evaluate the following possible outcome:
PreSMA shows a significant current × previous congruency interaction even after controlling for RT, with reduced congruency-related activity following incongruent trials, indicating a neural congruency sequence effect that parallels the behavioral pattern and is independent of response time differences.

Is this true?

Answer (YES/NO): YES